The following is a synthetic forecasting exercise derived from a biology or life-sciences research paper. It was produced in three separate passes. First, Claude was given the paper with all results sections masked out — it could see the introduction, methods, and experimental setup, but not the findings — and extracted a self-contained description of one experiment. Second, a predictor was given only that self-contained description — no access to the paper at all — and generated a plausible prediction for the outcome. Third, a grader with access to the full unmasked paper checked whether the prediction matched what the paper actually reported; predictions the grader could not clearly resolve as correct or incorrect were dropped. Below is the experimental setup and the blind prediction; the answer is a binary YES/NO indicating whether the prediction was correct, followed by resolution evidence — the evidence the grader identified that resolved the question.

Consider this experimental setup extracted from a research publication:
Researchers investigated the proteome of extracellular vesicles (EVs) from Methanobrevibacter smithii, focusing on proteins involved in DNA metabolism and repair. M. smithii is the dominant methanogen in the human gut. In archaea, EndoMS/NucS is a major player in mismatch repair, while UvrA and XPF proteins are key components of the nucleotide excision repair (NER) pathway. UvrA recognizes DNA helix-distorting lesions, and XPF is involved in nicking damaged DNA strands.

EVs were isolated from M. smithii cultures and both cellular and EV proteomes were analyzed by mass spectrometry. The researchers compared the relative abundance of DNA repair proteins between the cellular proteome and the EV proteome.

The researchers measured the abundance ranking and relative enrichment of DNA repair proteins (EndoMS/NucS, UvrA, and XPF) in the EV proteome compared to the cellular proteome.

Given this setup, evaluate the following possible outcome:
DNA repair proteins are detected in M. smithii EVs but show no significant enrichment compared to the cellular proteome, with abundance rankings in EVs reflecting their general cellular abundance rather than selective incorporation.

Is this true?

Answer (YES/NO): NO